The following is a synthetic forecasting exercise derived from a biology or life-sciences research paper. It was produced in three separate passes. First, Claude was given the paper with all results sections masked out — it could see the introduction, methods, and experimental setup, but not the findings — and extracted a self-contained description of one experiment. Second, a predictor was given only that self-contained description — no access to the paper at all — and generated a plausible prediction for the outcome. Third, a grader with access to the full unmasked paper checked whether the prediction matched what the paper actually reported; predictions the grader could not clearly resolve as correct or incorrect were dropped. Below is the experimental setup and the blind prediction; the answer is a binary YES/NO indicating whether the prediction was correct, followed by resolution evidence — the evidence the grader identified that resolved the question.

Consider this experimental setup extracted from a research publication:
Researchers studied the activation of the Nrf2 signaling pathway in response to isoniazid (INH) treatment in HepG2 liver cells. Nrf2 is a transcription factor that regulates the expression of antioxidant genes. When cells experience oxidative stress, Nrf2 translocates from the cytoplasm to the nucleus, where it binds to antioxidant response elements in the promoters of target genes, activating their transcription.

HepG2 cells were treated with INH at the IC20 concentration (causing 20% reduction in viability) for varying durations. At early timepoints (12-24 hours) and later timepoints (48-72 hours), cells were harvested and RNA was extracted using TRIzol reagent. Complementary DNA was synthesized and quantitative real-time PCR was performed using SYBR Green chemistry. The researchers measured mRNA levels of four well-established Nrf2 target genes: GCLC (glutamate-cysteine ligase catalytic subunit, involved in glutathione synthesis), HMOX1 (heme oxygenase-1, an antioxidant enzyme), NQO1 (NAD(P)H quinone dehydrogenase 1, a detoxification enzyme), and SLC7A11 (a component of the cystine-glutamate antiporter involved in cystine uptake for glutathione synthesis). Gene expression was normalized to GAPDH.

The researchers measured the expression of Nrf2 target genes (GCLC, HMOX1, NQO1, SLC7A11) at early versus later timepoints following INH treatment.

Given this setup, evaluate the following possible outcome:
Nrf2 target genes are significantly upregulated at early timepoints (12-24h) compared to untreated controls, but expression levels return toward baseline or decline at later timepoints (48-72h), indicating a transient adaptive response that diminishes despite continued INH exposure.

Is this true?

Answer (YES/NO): NO